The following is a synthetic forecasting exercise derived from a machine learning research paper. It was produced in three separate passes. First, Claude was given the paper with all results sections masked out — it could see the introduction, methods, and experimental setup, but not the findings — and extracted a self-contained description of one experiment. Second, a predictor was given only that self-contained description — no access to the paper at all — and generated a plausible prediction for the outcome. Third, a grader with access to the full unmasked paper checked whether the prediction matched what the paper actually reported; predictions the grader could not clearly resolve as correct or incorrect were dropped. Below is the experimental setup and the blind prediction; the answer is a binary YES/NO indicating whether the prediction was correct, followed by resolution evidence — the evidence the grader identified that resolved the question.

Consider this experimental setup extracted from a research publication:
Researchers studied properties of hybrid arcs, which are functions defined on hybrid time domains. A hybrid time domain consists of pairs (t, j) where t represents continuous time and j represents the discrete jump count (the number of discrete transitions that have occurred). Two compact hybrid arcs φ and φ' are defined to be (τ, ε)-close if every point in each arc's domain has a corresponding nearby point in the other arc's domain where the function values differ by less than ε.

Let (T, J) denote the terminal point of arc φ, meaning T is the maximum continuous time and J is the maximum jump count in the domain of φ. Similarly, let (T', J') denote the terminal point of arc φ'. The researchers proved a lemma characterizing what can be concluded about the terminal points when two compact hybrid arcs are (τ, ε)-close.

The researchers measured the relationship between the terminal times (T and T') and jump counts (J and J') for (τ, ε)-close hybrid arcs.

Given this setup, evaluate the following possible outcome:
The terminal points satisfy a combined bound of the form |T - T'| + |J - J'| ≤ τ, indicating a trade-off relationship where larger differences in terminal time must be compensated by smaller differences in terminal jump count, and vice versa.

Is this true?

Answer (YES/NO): NO